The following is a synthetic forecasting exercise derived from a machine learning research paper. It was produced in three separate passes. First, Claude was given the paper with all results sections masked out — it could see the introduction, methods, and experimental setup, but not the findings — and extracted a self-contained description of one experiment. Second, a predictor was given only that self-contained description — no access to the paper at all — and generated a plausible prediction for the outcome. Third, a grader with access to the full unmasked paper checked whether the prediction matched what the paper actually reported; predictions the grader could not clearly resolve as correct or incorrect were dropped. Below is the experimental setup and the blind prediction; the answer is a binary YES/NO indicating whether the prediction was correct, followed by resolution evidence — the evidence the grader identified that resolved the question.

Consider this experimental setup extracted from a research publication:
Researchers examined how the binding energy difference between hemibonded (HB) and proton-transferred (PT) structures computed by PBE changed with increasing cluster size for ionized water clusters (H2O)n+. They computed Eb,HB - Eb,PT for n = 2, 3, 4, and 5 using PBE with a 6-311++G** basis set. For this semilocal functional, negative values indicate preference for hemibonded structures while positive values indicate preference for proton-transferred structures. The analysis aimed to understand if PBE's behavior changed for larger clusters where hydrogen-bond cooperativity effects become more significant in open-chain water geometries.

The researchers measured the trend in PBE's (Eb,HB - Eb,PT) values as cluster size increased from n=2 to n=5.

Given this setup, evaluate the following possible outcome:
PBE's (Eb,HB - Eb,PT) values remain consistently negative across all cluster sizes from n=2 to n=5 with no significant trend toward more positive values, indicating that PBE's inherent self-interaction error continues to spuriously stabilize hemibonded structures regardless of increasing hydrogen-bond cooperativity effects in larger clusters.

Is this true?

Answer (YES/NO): NO